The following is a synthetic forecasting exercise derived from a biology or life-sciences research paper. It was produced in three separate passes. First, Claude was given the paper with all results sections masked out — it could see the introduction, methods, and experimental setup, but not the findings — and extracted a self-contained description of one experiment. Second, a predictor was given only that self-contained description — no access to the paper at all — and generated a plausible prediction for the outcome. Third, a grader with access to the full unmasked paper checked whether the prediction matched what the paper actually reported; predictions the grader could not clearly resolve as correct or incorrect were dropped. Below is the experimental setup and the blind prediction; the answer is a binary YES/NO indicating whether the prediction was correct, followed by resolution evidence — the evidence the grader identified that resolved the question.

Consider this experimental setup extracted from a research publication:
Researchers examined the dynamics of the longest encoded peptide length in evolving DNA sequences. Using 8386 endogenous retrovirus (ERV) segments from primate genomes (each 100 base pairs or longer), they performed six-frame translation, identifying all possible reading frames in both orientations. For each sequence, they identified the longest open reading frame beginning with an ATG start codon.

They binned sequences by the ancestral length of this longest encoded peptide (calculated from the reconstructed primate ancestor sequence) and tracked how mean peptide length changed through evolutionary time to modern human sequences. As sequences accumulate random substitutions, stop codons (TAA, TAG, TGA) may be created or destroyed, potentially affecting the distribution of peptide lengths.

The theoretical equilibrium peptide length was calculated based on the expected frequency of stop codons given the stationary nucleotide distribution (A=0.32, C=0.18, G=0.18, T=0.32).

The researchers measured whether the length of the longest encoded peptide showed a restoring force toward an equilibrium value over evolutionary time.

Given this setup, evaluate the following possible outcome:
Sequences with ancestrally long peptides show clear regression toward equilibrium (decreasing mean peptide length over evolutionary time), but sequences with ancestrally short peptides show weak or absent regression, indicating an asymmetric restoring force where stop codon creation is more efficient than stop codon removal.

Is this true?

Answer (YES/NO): NO